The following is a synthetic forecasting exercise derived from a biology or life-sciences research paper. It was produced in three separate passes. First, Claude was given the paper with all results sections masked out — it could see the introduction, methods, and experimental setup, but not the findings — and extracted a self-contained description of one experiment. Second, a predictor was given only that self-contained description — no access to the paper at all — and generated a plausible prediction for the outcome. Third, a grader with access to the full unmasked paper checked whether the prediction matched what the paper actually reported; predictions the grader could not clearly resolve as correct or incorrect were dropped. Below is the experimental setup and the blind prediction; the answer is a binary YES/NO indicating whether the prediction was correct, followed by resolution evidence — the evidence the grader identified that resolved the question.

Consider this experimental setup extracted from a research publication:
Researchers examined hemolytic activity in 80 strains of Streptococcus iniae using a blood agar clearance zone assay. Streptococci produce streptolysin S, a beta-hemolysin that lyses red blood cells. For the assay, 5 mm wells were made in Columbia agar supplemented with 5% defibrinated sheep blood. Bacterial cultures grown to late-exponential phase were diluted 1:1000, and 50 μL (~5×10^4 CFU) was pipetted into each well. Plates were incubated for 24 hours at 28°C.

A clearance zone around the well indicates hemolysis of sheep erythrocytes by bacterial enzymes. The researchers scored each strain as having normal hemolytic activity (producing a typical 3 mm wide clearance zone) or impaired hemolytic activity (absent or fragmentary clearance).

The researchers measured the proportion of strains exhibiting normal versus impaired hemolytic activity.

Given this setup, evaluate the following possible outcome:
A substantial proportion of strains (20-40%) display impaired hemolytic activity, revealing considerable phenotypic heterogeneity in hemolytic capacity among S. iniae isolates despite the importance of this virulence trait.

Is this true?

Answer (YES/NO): NO